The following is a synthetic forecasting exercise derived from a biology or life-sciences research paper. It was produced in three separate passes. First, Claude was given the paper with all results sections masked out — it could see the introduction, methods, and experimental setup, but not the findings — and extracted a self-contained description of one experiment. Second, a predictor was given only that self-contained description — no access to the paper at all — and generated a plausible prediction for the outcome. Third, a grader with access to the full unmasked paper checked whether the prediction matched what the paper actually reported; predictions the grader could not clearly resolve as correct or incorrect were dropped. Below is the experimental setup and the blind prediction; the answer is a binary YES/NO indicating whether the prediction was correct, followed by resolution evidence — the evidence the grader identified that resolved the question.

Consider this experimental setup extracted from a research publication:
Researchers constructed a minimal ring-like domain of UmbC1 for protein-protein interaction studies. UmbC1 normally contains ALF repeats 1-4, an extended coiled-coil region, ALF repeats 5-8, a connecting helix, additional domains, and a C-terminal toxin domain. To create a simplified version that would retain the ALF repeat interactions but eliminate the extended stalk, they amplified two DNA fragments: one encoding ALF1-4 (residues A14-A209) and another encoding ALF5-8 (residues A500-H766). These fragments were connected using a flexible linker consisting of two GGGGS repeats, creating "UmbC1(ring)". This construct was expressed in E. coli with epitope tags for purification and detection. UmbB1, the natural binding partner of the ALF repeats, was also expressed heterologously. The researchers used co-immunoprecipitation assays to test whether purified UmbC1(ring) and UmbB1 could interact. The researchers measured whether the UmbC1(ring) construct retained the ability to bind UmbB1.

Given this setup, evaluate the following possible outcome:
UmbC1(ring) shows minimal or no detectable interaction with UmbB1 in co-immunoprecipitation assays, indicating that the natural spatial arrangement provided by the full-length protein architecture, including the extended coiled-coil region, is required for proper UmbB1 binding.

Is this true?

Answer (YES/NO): NO